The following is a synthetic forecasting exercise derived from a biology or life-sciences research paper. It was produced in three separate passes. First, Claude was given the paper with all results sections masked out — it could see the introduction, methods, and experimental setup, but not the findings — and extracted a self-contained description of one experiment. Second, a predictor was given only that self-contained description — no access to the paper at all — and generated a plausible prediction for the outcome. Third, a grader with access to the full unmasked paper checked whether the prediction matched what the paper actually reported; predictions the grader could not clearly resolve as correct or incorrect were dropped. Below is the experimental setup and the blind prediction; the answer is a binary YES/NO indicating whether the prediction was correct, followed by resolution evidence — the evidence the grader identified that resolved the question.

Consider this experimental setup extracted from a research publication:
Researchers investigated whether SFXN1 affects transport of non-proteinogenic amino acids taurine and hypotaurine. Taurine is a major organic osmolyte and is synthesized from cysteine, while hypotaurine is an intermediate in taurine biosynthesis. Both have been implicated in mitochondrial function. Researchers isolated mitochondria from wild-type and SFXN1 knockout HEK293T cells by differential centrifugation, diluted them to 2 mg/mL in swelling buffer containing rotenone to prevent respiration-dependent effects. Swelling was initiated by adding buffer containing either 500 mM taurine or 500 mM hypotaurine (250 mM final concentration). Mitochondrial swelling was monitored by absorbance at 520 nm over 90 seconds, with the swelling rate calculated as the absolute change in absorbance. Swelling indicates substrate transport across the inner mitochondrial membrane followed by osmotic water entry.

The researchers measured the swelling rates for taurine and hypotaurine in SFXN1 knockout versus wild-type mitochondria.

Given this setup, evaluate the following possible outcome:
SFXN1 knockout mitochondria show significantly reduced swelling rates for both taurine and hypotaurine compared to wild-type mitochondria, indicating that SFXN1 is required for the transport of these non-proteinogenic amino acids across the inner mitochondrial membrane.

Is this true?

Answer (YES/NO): YES